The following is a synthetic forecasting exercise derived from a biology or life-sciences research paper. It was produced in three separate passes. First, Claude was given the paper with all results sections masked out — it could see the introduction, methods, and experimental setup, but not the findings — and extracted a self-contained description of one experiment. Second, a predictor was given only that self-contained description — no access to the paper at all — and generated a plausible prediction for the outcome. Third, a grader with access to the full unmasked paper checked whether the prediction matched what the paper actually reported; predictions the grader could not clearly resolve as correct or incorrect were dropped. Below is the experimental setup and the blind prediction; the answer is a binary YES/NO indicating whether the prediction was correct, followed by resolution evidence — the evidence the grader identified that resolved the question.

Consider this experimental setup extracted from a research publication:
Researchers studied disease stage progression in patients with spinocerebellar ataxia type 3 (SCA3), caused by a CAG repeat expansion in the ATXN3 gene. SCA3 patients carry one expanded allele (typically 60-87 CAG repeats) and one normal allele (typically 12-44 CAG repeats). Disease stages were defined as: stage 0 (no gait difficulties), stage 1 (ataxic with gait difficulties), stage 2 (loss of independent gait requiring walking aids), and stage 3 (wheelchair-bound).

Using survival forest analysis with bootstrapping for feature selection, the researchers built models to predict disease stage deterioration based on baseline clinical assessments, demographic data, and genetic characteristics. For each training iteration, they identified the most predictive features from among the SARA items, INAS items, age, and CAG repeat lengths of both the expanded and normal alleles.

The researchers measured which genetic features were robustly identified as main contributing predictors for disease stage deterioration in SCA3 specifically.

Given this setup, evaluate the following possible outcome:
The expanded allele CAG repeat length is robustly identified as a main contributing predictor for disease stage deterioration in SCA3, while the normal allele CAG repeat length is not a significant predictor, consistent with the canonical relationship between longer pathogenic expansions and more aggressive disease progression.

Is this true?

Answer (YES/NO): NO